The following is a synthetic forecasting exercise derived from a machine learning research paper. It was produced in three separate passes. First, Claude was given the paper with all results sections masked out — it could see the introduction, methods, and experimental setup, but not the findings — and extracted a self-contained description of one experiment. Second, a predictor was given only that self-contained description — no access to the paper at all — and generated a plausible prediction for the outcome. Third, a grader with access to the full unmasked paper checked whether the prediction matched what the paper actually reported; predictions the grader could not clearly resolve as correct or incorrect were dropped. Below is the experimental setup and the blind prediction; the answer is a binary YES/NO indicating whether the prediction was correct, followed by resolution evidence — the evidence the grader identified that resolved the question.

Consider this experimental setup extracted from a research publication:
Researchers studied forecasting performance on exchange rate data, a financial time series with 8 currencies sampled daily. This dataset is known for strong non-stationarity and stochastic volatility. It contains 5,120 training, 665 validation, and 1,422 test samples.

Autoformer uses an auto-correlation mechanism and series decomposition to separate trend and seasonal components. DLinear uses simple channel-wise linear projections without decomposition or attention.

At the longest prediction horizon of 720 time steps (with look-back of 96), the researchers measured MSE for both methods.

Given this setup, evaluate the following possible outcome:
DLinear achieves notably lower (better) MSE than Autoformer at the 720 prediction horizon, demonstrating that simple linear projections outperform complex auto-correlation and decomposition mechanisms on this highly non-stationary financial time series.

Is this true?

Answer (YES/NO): YES